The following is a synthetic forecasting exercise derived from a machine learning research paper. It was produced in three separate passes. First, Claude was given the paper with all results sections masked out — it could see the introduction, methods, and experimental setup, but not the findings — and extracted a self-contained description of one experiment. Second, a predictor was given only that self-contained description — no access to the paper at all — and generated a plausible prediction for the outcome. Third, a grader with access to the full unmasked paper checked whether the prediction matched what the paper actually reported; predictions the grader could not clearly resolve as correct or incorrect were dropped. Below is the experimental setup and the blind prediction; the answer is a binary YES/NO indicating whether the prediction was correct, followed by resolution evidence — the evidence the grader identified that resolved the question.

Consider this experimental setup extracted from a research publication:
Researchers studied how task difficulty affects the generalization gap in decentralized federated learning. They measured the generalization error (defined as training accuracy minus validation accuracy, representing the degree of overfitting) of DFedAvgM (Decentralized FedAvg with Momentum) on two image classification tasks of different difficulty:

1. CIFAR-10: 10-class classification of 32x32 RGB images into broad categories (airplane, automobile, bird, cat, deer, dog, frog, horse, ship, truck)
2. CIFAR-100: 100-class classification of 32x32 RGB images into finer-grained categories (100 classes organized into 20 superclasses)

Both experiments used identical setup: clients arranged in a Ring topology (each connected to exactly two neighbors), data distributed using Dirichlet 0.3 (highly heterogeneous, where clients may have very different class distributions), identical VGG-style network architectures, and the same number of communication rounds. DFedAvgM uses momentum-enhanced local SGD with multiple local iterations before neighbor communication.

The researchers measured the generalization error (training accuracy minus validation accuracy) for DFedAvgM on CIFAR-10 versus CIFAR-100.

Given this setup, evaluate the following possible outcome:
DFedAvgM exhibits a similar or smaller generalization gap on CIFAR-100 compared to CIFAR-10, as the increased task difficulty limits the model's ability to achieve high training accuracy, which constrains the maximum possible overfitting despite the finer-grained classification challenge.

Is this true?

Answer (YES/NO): NO